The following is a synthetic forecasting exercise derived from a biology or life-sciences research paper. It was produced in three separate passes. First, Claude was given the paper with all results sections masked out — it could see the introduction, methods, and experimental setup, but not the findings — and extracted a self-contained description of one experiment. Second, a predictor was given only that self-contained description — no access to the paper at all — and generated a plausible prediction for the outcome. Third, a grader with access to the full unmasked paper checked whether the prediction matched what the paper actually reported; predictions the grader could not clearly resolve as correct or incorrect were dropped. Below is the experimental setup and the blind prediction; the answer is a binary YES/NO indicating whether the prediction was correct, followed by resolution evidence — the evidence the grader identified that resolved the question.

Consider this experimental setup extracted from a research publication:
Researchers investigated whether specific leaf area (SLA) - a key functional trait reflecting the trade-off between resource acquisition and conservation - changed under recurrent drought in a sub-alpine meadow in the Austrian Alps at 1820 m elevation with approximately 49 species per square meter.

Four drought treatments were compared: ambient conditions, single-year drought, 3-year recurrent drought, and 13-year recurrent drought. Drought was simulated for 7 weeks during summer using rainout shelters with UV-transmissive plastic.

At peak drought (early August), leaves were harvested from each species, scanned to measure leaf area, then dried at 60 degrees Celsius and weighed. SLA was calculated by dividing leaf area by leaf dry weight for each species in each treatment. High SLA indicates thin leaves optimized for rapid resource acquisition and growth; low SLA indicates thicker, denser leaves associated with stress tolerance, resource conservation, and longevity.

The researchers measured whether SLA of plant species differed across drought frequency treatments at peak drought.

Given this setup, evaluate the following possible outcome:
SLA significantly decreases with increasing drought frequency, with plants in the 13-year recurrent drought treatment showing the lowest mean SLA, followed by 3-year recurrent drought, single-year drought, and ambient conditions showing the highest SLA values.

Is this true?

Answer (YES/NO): NO